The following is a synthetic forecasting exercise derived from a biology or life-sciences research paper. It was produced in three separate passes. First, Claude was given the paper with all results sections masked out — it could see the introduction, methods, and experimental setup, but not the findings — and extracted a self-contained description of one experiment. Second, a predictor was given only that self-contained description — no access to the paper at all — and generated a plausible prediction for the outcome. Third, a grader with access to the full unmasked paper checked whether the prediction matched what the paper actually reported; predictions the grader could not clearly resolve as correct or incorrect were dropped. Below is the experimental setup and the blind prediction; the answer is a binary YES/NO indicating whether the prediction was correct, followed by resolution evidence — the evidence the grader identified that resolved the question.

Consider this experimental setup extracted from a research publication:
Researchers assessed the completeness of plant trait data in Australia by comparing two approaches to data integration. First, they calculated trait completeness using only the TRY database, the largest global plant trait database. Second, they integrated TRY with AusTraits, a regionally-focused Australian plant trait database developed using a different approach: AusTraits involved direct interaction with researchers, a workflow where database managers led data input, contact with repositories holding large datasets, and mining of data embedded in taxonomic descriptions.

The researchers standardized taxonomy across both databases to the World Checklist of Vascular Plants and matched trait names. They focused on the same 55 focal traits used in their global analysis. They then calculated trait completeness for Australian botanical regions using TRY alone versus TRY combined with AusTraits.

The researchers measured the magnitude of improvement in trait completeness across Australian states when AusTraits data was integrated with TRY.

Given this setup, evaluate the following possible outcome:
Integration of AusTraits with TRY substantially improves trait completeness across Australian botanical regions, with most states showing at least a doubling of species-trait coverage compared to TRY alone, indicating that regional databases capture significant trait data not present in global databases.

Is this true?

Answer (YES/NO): YES